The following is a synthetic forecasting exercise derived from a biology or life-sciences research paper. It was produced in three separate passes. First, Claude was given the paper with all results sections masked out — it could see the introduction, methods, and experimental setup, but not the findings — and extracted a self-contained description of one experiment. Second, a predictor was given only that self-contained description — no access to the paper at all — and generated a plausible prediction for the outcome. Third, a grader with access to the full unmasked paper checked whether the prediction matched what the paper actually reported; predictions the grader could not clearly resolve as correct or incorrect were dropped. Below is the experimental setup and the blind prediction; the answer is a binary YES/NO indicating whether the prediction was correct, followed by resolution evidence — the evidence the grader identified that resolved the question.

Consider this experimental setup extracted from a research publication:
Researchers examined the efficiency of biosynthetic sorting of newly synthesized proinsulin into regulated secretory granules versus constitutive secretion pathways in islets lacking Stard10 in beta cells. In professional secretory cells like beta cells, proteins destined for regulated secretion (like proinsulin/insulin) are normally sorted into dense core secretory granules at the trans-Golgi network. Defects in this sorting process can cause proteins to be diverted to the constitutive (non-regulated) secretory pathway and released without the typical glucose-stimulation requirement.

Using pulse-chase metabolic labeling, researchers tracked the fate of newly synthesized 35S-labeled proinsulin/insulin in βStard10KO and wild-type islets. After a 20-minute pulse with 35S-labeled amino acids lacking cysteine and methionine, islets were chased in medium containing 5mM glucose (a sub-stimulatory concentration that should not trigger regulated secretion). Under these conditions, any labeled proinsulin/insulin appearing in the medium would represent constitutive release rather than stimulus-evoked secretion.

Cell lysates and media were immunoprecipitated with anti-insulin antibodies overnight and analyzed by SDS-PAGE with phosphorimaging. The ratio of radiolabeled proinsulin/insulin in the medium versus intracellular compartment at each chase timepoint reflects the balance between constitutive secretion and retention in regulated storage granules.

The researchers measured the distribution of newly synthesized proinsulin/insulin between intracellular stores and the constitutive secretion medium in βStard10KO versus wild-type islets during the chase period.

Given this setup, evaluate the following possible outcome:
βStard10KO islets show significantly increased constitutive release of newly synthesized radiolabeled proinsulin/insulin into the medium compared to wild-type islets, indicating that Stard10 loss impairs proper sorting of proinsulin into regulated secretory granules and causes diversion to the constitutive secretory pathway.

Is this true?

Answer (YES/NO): YES